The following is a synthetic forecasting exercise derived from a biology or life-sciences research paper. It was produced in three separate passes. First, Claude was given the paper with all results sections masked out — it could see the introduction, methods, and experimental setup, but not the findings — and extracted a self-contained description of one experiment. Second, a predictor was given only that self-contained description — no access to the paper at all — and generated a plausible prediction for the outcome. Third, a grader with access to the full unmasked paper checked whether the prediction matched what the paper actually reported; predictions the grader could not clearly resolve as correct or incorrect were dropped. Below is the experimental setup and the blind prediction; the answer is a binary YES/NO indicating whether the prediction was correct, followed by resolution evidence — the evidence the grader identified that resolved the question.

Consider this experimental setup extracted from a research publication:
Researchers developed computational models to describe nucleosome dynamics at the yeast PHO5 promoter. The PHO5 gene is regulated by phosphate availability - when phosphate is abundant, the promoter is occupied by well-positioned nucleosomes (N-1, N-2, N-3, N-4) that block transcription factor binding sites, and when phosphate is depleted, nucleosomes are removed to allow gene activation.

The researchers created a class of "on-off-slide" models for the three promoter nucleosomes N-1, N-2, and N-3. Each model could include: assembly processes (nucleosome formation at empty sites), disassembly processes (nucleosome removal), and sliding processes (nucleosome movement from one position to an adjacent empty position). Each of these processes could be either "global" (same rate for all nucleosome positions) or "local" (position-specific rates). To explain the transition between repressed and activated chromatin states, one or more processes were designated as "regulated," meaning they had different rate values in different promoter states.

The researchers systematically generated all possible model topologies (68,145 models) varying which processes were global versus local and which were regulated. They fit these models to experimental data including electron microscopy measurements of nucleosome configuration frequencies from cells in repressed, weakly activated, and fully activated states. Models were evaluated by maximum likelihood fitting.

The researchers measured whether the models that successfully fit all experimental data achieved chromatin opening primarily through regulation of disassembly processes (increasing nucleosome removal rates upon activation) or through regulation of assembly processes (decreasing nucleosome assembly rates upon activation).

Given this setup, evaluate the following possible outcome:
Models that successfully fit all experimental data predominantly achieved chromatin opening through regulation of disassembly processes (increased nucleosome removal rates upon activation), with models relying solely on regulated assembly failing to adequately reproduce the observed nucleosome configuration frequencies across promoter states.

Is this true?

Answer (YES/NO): NO